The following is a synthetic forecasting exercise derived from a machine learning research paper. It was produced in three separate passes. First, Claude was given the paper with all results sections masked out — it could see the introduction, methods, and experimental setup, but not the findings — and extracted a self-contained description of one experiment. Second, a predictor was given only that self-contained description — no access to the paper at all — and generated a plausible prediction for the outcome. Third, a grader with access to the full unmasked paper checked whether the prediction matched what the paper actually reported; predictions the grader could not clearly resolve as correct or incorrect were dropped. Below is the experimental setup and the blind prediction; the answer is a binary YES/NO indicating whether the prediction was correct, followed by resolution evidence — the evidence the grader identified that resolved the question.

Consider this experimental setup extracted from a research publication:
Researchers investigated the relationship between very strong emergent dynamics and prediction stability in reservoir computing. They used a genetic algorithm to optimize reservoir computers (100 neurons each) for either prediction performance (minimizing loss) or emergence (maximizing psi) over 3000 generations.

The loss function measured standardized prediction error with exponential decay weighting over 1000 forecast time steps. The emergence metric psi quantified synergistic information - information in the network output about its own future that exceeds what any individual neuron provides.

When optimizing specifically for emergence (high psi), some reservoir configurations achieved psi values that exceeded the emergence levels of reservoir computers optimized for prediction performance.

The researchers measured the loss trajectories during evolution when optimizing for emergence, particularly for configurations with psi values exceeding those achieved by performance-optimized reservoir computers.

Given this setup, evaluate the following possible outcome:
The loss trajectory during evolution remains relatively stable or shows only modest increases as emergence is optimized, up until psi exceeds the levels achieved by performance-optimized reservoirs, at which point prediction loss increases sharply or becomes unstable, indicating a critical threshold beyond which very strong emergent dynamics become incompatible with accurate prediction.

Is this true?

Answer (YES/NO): NO